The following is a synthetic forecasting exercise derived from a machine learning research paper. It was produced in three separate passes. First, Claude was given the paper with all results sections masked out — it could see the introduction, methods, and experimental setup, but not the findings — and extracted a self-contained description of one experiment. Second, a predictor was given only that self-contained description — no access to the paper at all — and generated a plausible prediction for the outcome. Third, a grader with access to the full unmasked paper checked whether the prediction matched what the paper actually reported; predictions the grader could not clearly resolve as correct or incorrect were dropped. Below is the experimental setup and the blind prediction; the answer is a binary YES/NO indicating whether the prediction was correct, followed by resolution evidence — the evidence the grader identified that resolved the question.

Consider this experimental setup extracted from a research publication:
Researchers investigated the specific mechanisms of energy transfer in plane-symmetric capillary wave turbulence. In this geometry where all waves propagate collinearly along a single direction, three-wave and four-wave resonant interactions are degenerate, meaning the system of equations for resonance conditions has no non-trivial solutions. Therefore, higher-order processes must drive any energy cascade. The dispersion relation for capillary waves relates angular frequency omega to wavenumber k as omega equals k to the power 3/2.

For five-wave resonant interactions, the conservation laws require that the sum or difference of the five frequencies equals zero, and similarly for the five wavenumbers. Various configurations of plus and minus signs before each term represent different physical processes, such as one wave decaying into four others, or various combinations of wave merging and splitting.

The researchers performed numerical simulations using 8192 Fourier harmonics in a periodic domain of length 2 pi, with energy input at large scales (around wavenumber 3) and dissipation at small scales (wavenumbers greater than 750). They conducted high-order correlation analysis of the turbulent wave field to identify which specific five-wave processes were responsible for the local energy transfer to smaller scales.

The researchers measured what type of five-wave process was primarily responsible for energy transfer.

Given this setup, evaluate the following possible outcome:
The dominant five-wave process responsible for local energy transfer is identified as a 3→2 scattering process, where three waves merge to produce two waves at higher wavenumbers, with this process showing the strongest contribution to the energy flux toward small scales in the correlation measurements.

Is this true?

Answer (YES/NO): NO